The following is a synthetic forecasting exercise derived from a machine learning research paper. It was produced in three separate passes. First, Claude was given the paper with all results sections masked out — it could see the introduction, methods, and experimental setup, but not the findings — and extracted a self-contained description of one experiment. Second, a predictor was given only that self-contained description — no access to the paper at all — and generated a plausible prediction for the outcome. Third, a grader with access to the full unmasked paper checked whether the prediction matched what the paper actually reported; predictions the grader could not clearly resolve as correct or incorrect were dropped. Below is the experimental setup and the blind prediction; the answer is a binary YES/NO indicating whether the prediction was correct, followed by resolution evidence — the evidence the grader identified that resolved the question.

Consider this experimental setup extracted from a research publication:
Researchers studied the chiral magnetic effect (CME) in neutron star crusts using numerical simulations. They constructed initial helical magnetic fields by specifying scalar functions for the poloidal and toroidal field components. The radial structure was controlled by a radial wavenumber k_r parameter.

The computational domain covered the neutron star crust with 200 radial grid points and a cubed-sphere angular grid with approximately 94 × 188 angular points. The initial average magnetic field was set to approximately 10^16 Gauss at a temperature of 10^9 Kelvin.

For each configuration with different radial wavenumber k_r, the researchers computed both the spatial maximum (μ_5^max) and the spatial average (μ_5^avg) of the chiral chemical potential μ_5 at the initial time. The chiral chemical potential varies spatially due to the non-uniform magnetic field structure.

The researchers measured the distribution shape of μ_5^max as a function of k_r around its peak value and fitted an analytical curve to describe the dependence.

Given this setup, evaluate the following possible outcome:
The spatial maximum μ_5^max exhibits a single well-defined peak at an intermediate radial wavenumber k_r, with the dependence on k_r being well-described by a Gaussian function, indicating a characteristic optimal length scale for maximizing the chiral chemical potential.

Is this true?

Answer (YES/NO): NO